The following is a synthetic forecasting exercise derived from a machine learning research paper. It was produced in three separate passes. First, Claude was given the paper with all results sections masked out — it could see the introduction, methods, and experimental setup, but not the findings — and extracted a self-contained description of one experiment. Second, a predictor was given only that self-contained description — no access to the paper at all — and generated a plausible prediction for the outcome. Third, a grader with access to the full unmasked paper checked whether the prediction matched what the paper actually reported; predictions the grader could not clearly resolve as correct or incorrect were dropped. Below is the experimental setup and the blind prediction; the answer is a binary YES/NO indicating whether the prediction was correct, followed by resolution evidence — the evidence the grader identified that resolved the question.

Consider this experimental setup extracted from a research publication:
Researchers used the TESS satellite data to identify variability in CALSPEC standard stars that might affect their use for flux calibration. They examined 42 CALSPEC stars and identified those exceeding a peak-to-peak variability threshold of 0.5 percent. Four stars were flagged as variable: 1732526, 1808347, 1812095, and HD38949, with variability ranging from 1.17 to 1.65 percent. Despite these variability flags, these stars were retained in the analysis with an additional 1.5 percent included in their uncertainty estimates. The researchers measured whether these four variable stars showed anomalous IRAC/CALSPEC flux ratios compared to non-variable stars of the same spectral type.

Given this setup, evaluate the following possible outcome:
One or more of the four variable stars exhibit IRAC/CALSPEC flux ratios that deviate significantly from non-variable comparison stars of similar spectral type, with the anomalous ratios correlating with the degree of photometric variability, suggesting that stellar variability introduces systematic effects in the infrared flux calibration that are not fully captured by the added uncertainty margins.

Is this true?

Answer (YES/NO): NO